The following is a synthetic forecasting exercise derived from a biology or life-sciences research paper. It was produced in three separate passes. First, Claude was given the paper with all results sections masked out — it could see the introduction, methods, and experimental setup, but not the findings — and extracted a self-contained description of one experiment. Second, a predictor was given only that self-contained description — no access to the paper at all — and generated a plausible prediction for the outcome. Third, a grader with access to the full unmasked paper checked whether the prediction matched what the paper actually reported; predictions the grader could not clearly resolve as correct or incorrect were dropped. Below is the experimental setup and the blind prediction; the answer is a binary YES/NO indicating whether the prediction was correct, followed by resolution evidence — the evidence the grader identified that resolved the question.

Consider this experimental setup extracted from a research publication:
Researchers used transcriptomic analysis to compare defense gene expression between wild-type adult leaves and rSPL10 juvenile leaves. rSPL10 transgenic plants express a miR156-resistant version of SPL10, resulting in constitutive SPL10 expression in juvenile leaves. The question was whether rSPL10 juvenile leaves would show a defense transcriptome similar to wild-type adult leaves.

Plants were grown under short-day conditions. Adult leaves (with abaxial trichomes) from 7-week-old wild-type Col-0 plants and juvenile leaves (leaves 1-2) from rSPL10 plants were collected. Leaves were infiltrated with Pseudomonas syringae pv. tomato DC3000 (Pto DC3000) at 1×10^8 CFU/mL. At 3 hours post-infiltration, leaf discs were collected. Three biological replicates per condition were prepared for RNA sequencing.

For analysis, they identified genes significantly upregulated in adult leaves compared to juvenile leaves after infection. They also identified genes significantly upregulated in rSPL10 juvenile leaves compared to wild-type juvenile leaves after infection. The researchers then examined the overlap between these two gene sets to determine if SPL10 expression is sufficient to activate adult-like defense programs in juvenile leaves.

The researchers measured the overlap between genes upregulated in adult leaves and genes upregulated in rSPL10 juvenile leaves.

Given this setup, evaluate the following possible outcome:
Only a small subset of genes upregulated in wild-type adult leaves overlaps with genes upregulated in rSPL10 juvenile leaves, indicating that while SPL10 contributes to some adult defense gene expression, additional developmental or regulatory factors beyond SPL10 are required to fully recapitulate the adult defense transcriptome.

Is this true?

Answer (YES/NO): YES